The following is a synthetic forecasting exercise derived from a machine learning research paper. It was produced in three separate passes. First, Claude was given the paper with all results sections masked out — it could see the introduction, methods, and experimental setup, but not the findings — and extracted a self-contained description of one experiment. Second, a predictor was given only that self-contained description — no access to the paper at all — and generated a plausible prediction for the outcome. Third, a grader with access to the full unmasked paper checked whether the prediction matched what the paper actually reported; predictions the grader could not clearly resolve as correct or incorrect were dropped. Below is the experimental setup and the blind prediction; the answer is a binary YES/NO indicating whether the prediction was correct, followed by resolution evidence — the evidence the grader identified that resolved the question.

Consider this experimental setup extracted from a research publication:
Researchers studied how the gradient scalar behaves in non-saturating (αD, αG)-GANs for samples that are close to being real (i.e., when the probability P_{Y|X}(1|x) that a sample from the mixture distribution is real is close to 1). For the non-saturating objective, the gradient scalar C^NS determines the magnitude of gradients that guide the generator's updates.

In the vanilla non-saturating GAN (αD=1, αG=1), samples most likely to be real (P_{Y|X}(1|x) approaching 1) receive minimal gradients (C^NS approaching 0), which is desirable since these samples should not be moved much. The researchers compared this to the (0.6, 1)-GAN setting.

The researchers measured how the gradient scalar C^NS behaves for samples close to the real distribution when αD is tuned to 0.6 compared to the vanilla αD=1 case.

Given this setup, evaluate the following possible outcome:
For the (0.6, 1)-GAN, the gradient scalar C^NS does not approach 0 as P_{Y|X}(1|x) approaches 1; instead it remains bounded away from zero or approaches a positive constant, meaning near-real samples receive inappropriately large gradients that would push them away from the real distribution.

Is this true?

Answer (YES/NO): NO